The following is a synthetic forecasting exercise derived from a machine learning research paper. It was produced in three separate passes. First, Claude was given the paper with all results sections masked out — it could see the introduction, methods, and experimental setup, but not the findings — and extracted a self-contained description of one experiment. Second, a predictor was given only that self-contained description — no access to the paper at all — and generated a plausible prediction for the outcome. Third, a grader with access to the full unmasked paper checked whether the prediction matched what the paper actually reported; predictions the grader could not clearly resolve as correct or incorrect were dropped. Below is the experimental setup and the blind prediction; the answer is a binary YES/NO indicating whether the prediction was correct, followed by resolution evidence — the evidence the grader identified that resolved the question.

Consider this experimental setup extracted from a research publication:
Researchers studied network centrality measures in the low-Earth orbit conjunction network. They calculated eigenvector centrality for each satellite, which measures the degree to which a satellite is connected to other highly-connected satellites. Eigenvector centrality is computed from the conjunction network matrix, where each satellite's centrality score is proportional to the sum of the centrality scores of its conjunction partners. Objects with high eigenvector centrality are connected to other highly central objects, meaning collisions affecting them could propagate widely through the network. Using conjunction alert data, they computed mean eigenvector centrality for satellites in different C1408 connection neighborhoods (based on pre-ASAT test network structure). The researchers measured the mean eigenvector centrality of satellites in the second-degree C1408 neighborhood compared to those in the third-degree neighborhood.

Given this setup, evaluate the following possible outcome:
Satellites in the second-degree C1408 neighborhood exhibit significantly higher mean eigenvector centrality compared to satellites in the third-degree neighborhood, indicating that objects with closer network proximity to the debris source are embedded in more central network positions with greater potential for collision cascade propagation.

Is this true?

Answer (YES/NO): YES